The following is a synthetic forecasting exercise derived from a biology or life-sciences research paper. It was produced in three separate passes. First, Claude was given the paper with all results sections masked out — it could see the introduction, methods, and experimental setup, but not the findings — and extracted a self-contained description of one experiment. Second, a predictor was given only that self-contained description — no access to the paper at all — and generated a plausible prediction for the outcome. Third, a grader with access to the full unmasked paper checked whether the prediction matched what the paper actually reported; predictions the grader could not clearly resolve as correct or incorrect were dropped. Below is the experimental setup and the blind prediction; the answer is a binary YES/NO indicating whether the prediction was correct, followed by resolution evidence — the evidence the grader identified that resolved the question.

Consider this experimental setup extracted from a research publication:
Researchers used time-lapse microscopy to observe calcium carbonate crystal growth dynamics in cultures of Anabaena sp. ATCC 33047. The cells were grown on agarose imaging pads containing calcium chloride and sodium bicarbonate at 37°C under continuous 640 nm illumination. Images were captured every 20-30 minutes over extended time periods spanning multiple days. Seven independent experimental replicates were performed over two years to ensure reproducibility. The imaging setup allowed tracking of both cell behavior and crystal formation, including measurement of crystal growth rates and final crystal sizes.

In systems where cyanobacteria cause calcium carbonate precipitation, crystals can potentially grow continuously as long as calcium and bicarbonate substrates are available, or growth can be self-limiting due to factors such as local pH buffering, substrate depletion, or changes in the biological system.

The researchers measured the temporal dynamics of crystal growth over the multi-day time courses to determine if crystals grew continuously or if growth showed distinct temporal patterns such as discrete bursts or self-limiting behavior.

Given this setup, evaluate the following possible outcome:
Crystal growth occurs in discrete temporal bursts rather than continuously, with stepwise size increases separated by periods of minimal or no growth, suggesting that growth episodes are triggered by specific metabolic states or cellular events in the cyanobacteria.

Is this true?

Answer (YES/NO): YES